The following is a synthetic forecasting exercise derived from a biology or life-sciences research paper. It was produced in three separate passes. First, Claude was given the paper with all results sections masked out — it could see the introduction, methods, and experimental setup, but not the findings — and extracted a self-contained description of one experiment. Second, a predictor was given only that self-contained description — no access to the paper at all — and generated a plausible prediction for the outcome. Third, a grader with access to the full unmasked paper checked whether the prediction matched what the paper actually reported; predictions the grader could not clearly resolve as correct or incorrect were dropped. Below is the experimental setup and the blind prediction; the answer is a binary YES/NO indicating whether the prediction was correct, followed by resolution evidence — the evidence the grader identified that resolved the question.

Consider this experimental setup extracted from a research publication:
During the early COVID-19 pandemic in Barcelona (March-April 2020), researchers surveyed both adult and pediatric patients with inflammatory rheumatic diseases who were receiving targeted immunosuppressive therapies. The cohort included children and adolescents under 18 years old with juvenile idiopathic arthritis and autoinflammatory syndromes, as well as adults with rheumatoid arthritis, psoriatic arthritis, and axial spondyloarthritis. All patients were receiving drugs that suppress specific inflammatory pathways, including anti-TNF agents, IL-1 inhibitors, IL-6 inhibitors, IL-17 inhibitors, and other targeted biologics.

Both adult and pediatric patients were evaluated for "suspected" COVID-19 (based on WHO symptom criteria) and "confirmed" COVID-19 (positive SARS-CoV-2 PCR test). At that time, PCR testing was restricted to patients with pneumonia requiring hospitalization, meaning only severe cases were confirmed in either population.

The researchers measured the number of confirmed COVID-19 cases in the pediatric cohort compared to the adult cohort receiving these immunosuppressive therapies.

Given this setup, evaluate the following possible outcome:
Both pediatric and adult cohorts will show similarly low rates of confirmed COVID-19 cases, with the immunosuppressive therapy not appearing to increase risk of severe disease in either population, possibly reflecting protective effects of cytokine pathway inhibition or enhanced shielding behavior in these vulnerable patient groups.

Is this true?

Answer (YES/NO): NO